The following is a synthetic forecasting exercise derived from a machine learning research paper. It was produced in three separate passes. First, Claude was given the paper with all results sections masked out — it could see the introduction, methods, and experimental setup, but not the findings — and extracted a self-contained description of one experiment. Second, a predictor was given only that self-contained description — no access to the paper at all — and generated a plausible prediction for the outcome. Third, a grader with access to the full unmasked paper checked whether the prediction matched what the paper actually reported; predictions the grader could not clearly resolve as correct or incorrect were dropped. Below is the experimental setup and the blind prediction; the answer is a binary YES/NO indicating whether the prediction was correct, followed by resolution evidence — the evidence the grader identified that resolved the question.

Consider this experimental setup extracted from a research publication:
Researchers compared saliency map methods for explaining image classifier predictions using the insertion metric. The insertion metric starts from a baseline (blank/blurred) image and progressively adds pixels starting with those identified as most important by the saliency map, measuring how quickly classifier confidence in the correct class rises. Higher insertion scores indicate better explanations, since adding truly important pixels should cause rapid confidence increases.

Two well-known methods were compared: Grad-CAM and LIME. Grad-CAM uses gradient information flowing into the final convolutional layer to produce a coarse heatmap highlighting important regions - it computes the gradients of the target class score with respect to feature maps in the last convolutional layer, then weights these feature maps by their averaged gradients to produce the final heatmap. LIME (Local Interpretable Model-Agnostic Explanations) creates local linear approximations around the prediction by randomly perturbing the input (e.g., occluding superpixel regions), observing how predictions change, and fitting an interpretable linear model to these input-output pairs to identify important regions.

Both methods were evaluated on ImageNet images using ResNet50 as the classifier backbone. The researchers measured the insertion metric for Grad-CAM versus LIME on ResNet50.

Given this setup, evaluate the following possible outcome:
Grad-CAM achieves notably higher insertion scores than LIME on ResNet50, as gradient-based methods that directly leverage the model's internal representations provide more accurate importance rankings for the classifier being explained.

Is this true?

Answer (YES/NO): NO